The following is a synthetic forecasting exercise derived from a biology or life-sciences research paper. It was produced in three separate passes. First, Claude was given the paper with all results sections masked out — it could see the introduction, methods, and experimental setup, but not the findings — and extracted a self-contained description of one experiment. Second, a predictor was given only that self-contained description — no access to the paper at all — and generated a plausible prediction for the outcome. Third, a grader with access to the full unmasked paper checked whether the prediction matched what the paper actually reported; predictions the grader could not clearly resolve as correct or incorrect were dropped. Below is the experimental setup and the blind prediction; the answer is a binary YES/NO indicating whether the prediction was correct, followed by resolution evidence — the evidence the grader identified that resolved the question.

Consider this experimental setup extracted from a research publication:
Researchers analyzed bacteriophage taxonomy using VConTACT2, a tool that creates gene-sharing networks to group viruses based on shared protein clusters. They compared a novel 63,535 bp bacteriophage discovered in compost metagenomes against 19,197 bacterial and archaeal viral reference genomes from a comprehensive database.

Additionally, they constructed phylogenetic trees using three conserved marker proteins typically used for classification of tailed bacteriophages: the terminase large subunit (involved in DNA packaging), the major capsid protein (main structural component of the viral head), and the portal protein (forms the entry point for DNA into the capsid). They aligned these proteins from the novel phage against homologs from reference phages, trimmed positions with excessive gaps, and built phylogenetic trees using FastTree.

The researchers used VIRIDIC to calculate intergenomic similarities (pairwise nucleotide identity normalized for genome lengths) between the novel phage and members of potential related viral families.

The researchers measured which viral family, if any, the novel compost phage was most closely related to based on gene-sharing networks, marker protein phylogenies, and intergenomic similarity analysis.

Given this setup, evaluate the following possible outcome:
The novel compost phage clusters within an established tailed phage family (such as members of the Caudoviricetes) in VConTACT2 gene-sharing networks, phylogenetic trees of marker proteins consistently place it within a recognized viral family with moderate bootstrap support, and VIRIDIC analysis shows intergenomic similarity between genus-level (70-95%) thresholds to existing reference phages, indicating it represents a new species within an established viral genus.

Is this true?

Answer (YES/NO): NO